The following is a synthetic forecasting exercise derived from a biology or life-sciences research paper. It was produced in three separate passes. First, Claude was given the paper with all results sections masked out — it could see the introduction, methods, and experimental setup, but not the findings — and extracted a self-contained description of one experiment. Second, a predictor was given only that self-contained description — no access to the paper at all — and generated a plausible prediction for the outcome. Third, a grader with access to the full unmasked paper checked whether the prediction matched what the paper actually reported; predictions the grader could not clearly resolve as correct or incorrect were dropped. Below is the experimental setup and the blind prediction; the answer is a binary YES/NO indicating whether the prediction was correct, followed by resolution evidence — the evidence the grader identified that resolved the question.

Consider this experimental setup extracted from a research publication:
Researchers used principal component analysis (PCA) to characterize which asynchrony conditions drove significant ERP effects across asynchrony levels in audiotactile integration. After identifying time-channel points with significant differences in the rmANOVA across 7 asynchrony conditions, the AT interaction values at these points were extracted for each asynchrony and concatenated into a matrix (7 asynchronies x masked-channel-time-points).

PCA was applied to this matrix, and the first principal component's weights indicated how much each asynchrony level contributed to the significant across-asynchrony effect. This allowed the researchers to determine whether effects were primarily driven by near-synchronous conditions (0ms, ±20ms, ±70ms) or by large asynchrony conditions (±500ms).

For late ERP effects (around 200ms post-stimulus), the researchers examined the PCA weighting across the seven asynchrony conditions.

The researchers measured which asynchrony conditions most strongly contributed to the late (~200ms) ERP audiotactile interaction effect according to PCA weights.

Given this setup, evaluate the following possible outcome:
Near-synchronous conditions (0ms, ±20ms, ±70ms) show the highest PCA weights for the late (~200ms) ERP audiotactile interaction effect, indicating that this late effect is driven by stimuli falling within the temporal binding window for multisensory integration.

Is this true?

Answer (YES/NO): NO